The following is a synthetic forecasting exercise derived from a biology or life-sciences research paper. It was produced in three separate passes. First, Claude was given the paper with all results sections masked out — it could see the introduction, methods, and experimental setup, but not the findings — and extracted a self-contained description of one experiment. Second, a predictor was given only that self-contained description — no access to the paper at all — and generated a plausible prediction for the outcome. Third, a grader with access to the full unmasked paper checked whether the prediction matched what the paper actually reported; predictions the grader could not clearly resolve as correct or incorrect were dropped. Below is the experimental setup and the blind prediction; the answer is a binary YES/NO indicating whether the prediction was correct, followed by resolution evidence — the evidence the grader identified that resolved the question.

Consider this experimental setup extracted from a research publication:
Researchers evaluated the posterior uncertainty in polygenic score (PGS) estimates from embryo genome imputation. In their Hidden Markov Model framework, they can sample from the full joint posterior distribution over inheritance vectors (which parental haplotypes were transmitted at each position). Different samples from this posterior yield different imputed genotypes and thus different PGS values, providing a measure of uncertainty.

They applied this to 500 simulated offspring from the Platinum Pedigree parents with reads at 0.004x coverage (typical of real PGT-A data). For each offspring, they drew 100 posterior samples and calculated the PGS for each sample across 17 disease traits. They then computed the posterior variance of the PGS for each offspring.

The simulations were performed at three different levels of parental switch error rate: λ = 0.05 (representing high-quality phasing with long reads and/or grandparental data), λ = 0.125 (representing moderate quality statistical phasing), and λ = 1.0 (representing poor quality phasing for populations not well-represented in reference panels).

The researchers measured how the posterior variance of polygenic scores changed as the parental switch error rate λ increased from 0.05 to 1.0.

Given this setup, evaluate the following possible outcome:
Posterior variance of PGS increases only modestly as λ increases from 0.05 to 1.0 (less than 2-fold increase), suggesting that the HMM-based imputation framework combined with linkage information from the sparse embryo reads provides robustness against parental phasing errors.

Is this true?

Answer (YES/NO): NO